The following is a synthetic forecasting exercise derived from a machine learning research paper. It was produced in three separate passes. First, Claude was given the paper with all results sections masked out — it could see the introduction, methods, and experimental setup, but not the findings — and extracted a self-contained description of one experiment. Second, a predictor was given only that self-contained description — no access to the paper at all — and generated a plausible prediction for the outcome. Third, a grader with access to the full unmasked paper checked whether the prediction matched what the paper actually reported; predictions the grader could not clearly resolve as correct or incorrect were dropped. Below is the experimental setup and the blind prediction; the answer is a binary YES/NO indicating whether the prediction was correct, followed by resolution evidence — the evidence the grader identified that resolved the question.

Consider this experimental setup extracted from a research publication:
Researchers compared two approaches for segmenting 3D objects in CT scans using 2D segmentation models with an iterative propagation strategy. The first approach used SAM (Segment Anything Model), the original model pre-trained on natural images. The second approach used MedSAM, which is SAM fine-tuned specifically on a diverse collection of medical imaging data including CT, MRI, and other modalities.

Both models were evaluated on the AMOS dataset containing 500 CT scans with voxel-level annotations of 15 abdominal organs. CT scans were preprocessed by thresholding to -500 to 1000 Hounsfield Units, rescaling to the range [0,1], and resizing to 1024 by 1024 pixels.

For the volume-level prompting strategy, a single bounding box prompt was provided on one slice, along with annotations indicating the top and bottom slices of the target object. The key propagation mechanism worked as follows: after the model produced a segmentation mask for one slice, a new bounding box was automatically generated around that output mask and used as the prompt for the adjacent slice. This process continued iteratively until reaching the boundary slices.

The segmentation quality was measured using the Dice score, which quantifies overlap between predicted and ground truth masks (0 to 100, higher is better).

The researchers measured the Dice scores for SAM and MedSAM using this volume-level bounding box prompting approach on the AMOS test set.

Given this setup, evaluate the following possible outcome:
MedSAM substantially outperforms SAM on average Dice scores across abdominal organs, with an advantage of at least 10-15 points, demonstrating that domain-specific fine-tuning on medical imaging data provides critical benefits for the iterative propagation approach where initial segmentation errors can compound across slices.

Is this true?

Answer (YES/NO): NO